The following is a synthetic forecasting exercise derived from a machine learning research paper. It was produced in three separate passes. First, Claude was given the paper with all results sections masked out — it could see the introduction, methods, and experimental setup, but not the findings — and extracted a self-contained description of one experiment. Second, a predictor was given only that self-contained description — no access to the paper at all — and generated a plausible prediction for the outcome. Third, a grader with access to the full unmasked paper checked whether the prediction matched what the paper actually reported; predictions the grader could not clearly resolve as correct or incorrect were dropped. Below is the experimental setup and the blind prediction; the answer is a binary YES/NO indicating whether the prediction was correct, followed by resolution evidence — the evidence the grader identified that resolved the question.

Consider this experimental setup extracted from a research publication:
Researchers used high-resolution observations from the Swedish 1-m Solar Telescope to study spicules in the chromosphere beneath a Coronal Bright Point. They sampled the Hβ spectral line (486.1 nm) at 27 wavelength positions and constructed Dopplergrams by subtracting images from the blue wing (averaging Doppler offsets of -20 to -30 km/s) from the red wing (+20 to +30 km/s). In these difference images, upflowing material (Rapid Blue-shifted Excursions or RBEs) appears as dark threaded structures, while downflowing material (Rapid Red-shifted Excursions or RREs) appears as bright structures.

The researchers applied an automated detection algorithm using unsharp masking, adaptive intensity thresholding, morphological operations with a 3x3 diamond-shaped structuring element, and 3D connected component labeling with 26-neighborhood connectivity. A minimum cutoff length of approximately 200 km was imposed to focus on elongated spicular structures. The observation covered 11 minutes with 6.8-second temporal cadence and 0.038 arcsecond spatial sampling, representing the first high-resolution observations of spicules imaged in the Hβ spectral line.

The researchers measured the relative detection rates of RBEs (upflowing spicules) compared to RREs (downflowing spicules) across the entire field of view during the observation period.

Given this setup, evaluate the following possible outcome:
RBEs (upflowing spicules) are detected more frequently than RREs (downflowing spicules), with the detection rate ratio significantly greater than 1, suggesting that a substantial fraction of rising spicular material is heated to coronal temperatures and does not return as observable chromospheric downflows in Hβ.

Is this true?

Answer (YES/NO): NO